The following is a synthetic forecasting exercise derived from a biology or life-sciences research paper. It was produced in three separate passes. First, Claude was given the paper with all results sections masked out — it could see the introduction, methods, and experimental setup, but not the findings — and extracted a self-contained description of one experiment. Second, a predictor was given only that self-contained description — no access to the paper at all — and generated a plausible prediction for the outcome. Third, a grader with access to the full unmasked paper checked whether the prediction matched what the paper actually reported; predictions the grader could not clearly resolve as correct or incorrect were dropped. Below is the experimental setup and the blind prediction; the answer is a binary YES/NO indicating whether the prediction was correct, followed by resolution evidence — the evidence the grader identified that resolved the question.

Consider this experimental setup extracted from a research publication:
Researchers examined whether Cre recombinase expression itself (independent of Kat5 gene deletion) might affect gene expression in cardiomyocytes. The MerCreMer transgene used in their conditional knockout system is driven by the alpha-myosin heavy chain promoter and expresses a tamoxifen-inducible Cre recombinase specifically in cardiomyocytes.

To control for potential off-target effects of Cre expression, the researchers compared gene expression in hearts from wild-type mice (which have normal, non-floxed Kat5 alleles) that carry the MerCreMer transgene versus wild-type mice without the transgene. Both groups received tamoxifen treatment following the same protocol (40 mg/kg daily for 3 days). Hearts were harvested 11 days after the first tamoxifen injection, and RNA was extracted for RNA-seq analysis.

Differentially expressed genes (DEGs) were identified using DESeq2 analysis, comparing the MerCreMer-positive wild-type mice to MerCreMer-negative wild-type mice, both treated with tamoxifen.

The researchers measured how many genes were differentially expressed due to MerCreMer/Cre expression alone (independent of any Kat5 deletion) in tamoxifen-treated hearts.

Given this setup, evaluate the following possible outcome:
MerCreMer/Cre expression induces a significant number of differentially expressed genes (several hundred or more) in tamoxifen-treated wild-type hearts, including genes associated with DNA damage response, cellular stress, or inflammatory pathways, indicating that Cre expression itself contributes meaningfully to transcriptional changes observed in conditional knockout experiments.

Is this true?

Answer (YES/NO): NO